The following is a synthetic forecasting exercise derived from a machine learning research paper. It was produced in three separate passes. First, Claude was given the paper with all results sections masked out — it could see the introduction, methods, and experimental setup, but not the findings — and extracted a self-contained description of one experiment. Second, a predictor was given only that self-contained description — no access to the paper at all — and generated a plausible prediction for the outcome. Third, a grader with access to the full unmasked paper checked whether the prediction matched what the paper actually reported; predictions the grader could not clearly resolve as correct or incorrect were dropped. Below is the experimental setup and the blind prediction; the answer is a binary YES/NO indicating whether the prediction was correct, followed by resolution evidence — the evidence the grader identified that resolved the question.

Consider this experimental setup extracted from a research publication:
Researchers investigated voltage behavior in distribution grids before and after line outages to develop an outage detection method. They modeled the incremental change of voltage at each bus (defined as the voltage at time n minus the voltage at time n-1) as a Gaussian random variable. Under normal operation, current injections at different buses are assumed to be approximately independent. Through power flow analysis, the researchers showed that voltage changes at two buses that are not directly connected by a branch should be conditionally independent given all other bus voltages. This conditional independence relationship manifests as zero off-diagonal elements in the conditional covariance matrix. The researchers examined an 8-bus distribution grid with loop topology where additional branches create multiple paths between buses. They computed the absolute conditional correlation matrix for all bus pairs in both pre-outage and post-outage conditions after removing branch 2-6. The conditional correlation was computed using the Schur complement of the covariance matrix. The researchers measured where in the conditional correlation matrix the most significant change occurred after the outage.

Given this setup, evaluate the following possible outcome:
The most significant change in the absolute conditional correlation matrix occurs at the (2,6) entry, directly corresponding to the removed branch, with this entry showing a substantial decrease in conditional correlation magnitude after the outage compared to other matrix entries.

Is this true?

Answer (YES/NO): YES